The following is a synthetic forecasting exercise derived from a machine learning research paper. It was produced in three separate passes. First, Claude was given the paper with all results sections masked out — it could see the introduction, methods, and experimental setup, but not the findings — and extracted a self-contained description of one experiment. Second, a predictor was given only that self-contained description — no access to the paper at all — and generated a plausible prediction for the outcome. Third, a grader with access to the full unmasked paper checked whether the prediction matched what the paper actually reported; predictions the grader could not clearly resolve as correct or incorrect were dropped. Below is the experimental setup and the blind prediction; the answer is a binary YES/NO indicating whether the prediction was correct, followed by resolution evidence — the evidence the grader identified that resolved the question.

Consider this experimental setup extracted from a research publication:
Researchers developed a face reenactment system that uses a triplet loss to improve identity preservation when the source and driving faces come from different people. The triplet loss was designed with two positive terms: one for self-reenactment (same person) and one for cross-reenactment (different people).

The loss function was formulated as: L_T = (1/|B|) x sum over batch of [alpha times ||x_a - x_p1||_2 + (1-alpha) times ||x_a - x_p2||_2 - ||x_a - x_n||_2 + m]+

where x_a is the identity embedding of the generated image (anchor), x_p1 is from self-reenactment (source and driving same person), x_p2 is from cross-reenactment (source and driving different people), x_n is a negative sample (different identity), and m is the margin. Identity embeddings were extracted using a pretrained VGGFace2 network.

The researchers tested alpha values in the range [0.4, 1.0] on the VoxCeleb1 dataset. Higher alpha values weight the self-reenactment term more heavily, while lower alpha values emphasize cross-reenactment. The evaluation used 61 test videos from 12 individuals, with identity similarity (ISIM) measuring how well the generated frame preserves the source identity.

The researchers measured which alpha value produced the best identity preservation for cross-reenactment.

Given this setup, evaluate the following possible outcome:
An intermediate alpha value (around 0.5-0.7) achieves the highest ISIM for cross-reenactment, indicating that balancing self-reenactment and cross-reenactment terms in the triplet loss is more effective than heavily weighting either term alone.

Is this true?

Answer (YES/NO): NO